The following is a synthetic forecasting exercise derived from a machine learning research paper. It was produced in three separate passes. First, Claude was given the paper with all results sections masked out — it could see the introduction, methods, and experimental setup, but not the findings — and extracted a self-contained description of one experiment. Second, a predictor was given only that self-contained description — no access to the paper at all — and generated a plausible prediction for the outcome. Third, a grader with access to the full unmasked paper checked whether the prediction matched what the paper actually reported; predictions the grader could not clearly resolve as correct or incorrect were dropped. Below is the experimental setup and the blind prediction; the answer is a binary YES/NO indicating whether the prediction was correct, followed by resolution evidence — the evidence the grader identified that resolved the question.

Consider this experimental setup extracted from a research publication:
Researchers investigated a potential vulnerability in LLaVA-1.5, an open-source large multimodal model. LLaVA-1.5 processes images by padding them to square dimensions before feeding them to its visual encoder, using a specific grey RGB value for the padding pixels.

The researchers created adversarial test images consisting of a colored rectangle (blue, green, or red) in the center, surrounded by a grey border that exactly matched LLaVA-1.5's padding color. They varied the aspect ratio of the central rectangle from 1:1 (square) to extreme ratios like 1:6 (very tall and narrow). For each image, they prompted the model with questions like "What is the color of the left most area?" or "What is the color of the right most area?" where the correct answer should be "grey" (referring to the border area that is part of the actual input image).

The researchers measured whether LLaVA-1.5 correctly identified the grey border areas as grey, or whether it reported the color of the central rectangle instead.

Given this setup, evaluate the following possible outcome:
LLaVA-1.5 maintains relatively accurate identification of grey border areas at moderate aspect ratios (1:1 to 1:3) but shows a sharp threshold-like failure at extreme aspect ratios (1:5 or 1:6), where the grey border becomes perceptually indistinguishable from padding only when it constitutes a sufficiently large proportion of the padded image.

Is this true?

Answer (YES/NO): NO